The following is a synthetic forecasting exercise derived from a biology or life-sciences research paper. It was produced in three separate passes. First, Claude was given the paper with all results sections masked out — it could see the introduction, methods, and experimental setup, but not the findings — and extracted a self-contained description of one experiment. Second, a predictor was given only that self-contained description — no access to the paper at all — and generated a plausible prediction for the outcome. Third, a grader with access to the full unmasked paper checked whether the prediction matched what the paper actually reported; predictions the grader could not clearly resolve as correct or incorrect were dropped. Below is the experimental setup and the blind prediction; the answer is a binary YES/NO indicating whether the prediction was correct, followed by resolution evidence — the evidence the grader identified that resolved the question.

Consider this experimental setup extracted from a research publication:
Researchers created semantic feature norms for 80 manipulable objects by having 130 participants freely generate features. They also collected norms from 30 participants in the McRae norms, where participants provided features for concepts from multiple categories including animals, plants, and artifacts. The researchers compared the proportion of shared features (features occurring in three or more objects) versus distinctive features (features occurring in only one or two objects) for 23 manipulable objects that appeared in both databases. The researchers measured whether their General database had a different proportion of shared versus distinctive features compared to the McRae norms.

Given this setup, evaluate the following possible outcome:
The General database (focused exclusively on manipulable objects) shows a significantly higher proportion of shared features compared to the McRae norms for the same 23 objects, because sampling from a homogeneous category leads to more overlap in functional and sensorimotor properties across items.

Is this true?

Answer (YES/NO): YES